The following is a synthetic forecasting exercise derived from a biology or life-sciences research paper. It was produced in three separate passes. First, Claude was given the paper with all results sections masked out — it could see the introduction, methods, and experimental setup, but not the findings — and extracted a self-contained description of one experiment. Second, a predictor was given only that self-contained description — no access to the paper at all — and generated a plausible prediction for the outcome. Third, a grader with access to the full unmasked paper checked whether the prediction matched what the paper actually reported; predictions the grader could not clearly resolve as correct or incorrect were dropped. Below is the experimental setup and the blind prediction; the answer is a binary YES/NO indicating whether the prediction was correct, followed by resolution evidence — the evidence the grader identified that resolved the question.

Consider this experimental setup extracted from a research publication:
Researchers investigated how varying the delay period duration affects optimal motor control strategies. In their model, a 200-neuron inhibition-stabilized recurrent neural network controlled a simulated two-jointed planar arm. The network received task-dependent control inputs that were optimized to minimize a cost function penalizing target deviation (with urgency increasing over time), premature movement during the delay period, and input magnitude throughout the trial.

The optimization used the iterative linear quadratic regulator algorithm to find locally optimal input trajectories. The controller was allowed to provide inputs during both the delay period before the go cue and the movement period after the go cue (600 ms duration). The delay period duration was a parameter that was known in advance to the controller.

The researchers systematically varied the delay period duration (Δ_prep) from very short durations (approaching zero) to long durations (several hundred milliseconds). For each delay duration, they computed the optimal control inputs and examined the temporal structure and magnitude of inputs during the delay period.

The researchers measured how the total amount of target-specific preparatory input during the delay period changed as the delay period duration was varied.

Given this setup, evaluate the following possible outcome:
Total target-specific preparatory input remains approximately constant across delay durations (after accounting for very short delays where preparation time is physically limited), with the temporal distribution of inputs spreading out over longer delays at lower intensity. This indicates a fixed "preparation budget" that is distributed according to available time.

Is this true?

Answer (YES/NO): NO